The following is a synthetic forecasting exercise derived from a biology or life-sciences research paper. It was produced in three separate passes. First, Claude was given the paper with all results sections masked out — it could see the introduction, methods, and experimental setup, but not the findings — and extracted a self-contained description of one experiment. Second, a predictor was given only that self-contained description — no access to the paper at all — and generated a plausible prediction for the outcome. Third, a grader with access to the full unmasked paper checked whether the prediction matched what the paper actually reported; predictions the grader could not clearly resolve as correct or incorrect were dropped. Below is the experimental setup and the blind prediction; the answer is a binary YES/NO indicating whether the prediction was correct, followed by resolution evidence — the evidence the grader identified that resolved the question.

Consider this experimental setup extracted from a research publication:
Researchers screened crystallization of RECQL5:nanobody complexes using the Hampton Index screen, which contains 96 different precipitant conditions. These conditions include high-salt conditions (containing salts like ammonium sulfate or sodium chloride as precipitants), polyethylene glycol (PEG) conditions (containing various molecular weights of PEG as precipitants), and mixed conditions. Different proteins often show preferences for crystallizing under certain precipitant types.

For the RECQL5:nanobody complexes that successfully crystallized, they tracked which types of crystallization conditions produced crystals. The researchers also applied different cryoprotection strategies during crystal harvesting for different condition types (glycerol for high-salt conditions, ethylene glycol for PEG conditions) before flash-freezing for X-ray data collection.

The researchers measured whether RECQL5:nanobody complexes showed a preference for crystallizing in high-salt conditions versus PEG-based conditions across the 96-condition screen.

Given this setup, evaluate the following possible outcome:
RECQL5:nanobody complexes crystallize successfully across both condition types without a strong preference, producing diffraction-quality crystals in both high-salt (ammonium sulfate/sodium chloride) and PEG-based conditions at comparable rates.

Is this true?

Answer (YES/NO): NO